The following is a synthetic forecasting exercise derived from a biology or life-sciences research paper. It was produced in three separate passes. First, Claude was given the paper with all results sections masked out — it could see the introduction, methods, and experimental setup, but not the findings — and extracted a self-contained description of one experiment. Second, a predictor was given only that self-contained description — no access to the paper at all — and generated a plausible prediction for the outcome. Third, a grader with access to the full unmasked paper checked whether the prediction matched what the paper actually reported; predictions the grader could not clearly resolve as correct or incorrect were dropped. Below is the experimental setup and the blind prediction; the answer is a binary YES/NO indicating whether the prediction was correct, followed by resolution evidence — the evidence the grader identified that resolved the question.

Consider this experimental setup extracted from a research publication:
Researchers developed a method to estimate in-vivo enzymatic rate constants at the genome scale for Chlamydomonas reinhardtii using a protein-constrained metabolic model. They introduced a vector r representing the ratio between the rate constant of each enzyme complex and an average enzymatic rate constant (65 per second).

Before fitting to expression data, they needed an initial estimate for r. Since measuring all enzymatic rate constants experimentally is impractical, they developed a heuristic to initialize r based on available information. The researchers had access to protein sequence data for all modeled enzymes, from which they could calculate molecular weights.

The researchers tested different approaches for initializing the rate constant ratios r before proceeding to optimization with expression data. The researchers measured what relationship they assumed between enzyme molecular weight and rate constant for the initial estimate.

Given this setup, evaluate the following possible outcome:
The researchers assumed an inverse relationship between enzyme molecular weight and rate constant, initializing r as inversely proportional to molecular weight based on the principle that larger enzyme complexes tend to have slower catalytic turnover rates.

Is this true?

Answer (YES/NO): NO